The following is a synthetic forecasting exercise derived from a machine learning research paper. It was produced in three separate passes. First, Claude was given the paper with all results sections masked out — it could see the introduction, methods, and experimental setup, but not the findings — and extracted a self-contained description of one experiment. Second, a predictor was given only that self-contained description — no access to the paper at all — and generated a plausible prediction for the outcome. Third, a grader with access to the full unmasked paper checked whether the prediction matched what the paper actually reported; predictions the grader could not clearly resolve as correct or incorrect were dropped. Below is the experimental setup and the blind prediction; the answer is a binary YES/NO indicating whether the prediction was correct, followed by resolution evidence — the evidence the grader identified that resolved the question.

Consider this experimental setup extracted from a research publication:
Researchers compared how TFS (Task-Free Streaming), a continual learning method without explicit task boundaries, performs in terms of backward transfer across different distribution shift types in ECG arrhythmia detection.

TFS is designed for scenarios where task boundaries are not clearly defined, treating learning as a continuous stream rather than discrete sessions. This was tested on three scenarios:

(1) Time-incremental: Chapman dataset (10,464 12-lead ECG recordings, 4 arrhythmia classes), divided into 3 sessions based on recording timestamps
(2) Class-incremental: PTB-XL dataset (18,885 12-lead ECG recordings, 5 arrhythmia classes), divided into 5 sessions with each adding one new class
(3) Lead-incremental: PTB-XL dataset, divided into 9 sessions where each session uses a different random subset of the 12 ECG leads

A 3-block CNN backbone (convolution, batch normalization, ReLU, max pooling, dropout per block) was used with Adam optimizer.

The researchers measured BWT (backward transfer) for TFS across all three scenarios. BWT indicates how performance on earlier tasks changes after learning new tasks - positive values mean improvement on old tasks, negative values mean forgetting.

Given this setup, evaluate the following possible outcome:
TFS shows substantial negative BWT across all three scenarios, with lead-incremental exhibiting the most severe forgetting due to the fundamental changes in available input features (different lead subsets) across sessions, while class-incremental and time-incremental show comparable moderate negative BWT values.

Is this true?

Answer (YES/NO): NO